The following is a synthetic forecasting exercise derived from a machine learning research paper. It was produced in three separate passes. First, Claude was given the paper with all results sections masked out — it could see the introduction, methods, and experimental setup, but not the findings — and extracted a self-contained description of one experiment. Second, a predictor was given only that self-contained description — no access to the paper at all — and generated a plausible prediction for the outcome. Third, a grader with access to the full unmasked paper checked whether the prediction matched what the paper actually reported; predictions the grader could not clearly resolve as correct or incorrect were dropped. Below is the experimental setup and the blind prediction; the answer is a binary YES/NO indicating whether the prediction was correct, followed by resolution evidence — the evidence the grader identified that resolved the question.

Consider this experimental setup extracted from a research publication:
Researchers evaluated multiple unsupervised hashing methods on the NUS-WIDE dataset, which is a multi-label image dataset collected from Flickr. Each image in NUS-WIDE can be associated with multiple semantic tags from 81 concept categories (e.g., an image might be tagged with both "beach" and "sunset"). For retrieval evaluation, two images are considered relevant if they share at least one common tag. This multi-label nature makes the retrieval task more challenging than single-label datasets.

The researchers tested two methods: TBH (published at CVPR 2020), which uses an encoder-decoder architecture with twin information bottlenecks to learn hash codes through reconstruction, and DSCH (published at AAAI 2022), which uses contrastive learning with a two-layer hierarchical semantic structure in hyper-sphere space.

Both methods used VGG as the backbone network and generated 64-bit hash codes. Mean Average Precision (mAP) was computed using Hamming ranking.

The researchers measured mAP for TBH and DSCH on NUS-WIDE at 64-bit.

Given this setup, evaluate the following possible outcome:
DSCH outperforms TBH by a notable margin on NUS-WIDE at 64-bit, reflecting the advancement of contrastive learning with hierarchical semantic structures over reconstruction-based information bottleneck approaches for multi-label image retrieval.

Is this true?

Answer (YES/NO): YES